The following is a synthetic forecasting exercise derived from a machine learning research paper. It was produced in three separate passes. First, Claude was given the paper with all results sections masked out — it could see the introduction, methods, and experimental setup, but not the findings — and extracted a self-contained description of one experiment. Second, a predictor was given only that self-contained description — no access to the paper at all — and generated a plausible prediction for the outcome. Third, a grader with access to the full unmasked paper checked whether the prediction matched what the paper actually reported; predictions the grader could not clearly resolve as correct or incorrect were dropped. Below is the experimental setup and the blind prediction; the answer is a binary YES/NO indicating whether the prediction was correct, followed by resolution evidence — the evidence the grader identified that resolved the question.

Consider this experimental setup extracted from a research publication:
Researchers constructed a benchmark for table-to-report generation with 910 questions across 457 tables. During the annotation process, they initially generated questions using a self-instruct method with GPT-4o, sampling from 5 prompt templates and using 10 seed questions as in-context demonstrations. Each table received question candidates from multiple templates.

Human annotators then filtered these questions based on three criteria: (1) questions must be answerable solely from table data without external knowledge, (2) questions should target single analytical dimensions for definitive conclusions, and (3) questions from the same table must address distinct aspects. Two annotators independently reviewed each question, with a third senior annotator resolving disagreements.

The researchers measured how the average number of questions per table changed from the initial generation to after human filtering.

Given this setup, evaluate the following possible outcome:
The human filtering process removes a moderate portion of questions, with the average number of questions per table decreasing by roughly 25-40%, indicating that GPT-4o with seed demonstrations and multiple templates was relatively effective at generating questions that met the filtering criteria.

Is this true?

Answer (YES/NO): YES